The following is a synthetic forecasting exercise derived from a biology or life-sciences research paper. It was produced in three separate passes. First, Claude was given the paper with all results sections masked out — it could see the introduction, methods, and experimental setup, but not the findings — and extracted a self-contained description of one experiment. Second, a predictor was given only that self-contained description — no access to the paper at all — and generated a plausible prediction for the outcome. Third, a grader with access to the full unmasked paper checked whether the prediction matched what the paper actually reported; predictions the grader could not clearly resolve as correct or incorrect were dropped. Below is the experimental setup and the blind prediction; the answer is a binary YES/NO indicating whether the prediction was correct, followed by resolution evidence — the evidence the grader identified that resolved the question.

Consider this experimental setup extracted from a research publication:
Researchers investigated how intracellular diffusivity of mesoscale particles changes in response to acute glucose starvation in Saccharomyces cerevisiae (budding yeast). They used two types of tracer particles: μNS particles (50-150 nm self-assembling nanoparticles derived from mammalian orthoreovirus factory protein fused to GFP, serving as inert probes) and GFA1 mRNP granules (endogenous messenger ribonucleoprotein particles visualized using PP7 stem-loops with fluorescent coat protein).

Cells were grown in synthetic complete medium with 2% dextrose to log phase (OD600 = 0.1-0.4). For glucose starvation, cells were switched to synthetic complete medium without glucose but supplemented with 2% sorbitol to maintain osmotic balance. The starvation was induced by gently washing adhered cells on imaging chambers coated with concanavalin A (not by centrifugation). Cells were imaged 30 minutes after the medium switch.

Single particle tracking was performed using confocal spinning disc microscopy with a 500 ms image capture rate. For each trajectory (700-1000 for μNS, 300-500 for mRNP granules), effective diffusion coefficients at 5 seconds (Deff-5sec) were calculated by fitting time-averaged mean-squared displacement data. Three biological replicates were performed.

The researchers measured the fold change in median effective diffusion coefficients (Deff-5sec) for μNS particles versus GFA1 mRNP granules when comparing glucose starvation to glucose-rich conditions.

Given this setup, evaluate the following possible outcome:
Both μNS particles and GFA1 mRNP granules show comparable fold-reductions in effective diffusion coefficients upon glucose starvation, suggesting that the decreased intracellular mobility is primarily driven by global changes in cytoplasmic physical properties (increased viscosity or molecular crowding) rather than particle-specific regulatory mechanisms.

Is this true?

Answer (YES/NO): NO